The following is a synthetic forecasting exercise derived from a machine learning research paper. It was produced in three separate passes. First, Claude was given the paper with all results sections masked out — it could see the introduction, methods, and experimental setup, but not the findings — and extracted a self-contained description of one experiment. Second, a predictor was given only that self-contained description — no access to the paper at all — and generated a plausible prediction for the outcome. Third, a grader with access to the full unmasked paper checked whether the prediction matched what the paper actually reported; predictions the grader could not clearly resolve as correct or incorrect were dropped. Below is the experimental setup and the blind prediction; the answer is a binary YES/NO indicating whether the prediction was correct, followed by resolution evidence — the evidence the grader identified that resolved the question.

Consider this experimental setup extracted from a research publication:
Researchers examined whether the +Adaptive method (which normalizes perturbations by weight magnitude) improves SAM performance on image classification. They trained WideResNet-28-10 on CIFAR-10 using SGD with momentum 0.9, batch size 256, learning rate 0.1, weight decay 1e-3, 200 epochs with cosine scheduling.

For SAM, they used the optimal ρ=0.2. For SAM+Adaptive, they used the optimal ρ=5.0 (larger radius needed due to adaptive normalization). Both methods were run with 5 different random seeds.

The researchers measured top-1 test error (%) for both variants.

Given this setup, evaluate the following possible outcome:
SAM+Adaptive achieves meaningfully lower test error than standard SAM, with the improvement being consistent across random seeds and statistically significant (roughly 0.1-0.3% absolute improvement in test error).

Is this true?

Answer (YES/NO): YES